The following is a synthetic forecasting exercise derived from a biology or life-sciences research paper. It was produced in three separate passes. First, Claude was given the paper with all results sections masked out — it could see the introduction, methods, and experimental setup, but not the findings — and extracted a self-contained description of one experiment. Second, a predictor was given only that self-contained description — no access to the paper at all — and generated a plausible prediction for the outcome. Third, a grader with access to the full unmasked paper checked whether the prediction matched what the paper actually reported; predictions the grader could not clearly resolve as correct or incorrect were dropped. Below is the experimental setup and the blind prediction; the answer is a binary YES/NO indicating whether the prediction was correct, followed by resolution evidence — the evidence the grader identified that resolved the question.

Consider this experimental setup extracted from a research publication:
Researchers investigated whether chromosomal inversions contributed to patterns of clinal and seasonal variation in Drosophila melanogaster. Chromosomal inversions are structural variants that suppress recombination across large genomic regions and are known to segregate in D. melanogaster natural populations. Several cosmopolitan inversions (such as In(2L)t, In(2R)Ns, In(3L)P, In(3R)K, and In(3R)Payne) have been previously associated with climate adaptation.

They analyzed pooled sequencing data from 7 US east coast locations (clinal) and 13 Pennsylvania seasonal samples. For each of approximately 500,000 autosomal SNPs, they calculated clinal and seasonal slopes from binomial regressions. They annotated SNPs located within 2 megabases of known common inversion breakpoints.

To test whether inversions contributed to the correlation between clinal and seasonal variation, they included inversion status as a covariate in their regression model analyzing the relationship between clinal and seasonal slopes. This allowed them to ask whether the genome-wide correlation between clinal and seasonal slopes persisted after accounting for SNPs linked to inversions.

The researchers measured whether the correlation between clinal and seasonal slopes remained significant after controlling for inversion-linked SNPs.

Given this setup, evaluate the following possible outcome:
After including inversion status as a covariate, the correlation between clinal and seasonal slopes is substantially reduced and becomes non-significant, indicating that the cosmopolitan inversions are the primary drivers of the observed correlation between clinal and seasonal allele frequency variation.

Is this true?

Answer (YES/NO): NO